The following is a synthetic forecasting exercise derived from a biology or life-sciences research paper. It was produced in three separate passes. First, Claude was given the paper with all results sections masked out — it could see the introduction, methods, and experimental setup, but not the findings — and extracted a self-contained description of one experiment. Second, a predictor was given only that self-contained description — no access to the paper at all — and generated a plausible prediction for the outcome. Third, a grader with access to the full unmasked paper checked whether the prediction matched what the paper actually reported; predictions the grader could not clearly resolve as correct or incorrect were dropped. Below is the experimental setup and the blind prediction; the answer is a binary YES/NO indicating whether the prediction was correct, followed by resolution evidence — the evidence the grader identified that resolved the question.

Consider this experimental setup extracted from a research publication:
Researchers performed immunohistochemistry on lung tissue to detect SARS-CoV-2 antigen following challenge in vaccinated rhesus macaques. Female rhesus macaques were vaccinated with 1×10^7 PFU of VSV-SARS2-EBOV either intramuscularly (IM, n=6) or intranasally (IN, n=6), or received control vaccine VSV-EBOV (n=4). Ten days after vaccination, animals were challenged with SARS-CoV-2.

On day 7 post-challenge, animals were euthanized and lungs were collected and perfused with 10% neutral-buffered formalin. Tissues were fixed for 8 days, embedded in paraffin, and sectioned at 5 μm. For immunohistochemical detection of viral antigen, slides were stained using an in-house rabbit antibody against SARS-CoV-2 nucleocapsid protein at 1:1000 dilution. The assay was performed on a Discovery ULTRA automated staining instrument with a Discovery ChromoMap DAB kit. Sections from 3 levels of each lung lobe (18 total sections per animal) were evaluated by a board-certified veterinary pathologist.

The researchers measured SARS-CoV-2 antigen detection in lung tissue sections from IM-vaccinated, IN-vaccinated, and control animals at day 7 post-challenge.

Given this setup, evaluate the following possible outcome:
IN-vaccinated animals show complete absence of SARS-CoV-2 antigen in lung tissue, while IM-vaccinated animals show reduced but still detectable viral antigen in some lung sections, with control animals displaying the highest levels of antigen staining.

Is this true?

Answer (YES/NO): NO